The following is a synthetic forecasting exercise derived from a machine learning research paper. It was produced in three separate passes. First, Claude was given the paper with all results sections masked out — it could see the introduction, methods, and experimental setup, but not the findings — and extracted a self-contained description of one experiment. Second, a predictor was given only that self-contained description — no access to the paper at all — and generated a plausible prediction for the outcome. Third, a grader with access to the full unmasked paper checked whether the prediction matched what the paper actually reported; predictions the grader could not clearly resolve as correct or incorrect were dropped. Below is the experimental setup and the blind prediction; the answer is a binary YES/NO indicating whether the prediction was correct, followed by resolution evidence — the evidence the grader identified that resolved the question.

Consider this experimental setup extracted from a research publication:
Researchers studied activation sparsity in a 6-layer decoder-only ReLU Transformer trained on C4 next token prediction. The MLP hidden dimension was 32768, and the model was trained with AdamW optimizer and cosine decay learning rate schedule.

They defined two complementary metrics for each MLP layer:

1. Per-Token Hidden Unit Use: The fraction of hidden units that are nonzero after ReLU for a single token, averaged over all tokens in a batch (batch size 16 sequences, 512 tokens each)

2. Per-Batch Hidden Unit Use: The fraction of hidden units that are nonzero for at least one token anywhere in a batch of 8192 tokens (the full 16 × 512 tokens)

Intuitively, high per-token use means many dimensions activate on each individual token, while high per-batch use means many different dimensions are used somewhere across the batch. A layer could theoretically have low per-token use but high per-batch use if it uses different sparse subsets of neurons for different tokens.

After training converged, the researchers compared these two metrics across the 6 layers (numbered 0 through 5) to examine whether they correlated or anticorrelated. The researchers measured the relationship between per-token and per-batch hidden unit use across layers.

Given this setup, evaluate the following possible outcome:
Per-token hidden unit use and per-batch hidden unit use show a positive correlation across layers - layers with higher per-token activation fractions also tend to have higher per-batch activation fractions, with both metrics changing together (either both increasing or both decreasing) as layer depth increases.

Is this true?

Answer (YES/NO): NO